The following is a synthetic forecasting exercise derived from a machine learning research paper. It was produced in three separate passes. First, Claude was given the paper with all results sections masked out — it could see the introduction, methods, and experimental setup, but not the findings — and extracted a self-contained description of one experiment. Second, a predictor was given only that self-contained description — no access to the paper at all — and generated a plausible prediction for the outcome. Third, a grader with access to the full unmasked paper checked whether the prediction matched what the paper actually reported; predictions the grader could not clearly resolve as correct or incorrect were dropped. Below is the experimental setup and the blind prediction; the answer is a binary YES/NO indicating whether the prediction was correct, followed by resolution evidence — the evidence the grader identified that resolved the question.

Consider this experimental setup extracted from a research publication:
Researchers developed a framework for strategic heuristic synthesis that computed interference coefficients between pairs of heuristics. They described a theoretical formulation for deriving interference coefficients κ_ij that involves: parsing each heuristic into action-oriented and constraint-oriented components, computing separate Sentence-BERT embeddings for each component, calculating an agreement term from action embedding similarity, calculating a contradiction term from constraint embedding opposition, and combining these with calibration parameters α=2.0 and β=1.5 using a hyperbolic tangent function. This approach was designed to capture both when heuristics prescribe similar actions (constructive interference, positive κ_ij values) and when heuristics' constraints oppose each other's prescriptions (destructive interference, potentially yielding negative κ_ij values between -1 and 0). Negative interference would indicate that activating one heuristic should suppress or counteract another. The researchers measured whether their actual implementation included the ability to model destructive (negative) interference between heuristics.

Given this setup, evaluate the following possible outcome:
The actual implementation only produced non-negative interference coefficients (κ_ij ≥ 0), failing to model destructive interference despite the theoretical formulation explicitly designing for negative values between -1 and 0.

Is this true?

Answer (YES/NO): YES